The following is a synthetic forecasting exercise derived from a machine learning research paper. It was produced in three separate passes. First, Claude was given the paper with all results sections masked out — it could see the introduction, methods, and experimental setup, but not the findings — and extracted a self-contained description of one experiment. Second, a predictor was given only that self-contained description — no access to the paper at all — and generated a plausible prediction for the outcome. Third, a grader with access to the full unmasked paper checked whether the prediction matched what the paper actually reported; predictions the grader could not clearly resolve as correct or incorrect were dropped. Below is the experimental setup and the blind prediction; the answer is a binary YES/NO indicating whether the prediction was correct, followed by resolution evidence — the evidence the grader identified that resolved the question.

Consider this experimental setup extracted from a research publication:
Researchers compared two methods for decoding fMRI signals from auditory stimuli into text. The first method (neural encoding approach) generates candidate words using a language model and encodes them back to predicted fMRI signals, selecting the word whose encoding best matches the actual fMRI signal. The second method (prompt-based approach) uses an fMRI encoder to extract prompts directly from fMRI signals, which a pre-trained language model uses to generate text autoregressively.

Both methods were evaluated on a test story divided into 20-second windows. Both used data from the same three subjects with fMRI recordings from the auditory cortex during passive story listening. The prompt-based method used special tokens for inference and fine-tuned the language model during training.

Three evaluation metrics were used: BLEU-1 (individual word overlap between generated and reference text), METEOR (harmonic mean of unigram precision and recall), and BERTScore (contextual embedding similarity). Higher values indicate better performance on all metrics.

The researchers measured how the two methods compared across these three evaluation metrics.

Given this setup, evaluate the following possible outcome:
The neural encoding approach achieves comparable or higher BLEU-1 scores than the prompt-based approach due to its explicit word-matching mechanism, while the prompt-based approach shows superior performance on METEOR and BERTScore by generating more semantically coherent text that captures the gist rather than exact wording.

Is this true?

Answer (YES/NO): YES